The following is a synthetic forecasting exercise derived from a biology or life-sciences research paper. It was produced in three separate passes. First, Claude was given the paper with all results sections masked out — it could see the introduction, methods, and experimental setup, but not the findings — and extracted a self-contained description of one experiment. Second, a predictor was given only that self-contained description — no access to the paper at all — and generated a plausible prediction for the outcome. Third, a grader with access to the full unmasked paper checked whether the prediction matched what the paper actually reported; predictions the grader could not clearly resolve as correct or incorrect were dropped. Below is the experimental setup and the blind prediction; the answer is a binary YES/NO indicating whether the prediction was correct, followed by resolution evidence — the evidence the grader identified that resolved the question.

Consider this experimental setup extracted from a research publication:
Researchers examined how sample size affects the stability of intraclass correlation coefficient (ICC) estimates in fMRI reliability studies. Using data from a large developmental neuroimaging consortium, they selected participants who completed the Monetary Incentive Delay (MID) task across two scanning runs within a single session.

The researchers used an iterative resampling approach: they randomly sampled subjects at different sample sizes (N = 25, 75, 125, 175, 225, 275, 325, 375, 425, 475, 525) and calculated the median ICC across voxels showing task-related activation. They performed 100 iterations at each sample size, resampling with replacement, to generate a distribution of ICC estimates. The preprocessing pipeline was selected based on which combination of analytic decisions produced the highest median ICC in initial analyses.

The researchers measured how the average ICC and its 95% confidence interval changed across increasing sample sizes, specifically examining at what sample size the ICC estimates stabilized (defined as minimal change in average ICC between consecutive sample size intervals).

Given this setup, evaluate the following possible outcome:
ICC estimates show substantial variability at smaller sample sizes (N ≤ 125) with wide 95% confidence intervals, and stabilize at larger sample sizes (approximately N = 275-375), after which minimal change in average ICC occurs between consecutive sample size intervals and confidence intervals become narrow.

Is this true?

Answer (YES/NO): YES